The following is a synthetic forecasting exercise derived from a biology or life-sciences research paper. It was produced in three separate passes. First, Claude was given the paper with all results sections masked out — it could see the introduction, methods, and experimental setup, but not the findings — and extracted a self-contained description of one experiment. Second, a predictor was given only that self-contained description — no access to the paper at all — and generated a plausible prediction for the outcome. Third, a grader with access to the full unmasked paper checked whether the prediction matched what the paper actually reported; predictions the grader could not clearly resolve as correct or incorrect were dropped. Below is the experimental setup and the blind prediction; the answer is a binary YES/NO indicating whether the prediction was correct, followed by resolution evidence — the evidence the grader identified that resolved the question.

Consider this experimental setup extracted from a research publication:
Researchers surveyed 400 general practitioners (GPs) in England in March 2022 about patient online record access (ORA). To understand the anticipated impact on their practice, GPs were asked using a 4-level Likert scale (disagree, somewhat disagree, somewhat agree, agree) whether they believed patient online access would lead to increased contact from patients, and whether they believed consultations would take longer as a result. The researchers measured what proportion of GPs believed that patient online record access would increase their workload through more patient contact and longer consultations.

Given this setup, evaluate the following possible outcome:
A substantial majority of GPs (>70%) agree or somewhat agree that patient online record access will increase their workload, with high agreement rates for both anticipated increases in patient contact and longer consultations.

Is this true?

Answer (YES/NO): YES